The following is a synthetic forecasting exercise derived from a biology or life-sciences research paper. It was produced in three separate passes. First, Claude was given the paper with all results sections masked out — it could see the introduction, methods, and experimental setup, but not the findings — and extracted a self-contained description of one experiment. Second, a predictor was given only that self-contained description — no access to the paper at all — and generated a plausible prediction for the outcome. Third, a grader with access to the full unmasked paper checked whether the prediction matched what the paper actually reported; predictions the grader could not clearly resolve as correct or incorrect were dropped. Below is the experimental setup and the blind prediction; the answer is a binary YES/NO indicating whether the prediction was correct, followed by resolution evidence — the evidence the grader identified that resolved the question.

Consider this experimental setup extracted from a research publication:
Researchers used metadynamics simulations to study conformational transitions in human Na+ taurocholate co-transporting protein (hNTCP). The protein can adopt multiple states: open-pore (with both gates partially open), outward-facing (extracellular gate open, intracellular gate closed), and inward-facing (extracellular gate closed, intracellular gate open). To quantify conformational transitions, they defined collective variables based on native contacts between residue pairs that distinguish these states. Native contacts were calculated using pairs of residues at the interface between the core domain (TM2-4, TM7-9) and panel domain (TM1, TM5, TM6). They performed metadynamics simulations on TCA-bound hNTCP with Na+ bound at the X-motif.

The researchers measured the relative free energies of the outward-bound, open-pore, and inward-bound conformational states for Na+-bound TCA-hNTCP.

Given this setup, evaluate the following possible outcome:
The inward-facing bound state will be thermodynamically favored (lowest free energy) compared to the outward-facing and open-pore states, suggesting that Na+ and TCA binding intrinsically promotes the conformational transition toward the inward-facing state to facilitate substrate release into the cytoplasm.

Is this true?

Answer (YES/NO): NO